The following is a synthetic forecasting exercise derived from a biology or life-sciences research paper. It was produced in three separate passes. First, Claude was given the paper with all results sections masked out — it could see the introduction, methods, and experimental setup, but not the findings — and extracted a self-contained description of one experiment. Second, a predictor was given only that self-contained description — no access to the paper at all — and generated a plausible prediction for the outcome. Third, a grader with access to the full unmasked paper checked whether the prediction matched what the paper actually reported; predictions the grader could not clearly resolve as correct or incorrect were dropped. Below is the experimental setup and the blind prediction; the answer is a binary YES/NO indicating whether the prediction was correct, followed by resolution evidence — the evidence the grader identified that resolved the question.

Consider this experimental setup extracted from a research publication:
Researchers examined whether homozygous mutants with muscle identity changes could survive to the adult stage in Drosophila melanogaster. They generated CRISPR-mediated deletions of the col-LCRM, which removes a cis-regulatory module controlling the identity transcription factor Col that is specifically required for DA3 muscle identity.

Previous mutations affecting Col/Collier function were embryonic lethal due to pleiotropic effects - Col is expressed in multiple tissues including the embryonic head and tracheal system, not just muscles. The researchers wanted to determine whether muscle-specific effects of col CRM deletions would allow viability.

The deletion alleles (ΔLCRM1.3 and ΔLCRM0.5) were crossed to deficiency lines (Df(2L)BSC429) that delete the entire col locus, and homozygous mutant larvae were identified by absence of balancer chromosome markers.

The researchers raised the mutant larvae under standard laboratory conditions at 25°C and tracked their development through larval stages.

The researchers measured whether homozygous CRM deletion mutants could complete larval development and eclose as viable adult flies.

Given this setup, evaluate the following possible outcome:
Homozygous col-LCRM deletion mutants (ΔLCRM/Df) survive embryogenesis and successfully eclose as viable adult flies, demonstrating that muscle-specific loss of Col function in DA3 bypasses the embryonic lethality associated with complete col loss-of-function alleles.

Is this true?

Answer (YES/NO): YES